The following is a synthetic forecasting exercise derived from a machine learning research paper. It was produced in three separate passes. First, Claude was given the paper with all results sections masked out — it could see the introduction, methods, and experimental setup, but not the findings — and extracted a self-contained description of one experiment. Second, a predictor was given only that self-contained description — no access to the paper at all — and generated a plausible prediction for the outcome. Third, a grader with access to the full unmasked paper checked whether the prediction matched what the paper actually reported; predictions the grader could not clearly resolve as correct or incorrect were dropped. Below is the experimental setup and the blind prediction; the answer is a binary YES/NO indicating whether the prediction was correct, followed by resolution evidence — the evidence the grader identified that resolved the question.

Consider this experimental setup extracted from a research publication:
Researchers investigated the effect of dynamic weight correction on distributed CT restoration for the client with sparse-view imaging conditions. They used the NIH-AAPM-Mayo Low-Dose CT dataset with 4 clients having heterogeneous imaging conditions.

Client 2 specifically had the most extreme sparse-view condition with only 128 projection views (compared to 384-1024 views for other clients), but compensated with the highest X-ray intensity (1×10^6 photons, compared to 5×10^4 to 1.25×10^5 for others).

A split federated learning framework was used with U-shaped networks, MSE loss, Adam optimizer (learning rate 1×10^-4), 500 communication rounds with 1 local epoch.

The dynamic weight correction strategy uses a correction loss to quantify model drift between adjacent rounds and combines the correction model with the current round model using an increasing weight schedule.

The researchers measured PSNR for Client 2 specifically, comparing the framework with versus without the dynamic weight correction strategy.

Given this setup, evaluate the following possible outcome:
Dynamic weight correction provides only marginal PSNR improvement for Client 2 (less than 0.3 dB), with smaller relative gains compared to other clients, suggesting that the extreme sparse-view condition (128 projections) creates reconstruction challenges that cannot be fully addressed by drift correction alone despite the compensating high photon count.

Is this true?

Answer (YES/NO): YES